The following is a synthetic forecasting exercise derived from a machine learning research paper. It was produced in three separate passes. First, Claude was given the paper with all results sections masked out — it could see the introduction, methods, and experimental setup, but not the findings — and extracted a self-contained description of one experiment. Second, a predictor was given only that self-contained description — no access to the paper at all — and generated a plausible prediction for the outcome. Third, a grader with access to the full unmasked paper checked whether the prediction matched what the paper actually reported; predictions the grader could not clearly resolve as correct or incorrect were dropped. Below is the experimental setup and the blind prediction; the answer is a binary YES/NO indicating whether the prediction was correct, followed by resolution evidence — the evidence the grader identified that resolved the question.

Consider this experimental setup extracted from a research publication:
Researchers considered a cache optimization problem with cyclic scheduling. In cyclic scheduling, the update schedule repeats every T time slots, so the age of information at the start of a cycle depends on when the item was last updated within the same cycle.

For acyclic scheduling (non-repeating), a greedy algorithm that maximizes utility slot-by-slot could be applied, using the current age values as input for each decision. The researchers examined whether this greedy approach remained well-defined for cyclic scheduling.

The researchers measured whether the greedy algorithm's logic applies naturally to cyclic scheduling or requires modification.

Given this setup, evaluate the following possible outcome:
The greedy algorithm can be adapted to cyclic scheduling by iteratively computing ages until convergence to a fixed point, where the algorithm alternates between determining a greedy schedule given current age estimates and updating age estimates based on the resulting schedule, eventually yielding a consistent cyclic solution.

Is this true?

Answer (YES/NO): NO